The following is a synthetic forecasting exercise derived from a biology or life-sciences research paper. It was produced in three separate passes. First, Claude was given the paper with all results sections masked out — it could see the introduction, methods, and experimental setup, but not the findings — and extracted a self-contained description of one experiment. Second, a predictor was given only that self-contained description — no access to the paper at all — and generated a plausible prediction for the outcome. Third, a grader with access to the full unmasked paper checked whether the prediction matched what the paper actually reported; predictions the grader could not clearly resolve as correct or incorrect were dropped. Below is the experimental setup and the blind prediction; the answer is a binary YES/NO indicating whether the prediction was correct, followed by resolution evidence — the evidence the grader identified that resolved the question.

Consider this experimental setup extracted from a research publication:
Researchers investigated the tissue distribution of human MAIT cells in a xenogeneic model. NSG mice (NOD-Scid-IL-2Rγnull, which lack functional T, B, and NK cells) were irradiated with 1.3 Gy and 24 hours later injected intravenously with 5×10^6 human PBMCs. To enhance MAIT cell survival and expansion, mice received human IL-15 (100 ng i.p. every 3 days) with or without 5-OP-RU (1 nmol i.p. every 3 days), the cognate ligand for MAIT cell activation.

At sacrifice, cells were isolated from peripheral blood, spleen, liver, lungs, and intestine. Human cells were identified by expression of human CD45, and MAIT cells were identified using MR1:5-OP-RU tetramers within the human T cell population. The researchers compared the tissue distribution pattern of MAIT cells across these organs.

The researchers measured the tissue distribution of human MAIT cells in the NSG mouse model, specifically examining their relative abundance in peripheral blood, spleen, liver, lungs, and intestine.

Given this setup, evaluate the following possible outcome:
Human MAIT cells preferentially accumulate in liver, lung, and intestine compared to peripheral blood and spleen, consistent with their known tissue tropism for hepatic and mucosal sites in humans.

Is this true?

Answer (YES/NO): NO